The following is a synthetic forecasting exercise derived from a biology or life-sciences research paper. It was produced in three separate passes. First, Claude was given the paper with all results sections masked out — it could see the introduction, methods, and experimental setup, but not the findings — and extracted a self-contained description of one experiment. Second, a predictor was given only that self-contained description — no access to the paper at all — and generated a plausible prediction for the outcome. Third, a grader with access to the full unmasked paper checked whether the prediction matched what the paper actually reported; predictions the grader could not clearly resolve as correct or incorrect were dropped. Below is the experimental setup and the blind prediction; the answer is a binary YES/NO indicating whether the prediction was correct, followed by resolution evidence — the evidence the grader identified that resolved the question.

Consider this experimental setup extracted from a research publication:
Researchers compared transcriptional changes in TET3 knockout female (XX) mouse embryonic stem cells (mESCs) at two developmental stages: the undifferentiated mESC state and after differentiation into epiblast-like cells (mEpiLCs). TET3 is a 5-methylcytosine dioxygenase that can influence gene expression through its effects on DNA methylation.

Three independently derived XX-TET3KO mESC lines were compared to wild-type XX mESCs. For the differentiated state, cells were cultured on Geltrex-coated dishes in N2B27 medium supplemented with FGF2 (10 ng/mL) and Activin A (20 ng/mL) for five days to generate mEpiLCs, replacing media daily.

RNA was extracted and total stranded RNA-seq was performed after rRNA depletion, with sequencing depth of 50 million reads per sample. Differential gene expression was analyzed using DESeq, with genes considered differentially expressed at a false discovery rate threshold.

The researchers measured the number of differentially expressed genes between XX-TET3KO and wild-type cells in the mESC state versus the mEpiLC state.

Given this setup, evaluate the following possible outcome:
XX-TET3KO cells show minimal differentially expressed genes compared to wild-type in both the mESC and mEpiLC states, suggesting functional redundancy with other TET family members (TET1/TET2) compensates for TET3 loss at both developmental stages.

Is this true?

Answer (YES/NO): NO